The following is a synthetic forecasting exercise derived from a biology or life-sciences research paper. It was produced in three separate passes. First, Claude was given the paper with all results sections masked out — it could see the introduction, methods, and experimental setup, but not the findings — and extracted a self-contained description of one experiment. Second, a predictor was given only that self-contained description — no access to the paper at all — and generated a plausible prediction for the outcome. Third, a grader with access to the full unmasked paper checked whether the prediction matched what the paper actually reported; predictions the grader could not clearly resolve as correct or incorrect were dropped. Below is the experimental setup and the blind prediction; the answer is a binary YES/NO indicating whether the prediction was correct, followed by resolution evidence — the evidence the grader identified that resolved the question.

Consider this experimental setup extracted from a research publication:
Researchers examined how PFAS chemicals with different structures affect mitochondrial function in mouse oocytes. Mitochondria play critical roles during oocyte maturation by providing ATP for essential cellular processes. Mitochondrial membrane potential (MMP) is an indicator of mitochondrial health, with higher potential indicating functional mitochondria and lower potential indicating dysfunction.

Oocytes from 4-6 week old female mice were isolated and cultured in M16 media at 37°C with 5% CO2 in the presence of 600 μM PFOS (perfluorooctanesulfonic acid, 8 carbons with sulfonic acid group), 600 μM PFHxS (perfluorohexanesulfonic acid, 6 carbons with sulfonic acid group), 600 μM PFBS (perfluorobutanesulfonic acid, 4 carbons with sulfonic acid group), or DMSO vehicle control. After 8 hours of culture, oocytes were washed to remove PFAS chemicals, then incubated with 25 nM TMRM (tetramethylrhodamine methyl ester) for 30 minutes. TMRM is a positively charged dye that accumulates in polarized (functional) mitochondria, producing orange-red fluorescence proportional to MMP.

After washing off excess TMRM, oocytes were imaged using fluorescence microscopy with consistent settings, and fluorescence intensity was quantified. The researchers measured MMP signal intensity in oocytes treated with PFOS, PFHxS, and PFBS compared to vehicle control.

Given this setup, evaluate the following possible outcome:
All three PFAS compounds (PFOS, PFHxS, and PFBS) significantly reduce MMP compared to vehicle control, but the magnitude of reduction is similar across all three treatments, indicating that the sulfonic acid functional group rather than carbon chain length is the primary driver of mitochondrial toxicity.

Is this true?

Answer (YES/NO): NO